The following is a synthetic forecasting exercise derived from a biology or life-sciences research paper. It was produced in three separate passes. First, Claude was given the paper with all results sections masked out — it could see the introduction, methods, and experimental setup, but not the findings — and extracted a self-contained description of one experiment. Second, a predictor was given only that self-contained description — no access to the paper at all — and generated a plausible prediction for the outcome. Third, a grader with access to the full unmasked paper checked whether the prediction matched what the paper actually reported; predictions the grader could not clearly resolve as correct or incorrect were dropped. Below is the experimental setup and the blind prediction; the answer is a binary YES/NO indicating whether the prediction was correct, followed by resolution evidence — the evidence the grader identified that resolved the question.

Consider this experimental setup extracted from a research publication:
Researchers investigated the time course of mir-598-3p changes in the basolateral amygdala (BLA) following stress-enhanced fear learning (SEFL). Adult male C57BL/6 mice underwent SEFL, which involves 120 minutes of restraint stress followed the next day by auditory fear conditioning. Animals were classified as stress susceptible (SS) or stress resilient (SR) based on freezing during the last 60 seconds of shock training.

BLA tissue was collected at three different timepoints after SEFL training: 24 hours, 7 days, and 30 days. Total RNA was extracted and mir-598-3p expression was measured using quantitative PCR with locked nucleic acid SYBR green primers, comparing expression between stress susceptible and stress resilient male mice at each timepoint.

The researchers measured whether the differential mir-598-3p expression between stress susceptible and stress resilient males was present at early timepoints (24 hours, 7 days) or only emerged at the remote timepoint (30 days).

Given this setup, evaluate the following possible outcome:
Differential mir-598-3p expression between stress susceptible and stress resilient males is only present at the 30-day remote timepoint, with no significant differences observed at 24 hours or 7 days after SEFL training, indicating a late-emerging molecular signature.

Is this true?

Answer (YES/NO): YES